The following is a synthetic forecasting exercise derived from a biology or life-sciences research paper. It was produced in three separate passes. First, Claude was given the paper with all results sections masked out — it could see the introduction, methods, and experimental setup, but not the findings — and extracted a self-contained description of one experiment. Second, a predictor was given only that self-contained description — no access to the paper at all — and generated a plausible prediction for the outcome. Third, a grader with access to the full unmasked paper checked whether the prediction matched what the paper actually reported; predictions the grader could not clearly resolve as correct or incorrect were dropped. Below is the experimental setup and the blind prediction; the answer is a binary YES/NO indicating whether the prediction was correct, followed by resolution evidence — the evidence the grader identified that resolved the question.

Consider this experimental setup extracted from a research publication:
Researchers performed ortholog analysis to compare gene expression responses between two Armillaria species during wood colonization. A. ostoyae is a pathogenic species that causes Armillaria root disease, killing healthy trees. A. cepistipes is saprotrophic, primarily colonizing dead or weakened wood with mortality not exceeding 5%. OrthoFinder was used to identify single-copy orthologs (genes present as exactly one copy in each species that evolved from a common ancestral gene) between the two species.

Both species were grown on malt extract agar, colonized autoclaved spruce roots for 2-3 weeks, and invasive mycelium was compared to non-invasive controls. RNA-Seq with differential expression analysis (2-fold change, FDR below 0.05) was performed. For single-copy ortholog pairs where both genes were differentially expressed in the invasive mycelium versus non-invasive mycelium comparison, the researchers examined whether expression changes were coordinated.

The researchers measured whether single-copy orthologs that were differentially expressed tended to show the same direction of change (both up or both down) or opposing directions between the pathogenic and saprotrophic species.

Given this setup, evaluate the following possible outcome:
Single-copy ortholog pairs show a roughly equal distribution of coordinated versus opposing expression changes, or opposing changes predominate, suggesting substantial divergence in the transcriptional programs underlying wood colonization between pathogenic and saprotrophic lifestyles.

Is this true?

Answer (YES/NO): NO